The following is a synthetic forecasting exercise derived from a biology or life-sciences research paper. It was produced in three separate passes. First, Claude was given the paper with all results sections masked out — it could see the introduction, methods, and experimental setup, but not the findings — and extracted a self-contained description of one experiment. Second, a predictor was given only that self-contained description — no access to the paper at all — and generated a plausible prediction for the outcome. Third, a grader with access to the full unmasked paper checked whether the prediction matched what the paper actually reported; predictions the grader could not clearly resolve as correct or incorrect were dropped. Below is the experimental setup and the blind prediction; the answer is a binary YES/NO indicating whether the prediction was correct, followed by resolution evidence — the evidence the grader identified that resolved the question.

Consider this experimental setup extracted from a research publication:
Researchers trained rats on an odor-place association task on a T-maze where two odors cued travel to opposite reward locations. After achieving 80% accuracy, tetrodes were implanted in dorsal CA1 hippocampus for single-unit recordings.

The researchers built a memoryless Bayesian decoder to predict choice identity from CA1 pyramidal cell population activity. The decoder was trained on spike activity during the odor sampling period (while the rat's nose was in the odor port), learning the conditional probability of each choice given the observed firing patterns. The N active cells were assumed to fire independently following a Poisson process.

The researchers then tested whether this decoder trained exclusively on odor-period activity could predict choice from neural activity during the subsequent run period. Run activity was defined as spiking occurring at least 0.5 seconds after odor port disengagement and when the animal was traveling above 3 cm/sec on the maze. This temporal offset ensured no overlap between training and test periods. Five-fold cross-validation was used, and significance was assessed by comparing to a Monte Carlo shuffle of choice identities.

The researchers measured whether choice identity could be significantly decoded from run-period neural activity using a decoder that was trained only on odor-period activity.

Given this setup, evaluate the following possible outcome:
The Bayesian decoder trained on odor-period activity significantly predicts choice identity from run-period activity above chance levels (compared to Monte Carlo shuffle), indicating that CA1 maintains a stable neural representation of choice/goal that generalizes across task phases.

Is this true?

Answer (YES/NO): NO